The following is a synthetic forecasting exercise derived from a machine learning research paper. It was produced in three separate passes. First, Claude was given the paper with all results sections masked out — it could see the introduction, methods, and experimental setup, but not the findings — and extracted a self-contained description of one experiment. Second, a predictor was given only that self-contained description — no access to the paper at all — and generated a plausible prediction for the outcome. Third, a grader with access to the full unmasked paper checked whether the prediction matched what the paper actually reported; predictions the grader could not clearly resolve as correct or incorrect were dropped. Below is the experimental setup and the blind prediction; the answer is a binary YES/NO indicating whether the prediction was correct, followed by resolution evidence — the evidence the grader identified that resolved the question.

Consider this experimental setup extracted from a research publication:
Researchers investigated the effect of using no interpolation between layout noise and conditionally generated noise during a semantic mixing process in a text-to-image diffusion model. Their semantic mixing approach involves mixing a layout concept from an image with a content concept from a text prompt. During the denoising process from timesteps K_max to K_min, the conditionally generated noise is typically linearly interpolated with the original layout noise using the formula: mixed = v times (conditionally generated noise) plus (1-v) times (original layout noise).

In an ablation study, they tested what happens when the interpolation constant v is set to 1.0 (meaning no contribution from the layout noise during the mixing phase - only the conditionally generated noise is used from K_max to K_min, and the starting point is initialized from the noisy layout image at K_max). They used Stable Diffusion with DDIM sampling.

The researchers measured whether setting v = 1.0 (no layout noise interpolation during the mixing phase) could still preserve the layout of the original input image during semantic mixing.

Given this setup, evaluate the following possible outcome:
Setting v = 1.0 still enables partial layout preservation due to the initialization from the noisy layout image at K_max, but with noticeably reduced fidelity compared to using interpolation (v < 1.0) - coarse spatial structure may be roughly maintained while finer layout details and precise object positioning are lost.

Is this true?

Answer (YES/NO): YES